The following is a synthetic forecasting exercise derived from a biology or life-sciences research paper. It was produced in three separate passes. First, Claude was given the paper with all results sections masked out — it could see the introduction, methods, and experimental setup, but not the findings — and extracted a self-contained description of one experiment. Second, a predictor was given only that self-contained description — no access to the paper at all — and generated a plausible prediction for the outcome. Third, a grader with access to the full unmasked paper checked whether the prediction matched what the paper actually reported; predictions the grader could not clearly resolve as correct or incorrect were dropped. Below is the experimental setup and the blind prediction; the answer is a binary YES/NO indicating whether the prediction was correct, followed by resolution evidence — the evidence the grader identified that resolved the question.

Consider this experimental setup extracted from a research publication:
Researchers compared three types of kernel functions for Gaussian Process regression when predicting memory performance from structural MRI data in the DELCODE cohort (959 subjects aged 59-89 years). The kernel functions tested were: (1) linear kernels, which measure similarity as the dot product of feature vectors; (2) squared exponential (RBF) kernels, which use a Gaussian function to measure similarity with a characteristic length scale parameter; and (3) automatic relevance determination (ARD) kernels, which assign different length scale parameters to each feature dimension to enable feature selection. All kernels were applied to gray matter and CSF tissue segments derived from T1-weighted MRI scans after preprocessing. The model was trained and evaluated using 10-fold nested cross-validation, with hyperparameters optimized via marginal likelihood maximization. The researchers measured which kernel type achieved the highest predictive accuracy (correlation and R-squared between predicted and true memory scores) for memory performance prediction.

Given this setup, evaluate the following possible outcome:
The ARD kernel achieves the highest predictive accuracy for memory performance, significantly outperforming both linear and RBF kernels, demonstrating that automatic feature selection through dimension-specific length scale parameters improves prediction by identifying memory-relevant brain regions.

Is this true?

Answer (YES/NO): NO